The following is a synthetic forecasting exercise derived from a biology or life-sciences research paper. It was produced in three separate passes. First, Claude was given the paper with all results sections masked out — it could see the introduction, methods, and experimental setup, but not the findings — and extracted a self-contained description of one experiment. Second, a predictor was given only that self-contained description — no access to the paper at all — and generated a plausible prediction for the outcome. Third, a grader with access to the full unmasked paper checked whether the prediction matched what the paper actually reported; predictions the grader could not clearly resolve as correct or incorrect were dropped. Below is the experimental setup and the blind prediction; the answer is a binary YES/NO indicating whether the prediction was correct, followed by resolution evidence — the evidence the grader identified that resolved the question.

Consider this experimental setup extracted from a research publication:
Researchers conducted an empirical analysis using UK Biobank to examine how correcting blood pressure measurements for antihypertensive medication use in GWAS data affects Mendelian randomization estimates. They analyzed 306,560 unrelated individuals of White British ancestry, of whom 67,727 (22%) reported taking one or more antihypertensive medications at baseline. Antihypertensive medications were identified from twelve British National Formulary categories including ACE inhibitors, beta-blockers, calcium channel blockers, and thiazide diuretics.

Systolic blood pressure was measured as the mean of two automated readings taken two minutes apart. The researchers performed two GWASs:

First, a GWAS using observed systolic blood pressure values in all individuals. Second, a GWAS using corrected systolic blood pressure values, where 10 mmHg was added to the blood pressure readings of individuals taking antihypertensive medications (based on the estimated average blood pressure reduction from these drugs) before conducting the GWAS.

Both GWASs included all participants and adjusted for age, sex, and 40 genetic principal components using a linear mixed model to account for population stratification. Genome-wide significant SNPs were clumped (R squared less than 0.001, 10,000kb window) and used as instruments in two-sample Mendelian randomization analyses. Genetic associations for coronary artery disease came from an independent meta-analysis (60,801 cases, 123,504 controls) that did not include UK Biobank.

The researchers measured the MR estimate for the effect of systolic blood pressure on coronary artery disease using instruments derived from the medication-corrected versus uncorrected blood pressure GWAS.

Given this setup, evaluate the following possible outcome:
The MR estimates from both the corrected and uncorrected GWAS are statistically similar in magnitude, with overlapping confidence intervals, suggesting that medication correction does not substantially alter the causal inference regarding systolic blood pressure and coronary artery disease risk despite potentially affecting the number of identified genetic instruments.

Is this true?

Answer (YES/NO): YES